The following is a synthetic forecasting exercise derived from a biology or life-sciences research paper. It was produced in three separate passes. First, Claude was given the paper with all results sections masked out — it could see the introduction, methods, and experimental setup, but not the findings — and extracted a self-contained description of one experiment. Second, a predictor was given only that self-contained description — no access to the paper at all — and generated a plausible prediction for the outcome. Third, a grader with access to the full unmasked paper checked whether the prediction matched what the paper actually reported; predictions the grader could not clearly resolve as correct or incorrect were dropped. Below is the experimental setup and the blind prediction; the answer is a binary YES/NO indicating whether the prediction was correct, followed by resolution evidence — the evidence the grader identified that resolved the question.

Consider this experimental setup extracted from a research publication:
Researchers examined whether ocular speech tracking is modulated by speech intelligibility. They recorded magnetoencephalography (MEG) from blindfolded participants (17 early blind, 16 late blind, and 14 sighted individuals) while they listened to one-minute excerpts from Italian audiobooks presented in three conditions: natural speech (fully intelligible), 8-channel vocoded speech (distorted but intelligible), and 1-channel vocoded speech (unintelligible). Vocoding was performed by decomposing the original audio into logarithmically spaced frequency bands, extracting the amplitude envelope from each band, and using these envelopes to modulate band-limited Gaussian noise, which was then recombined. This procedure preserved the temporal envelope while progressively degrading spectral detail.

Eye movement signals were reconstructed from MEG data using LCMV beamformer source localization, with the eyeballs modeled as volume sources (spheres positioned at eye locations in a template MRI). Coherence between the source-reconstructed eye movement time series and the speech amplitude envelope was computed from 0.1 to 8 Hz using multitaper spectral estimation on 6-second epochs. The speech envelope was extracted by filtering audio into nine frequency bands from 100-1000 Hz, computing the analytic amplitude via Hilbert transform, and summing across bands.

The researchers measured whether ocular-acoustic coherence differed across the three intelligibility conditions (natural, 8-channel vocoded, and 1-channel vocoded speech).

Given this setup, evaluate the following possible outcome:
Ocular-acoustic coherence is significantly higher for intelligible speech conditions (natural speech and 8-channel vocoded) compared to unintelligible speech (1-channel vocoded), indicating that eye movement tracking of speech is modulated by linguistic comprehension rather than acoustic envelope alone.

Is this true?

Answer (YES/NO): NO